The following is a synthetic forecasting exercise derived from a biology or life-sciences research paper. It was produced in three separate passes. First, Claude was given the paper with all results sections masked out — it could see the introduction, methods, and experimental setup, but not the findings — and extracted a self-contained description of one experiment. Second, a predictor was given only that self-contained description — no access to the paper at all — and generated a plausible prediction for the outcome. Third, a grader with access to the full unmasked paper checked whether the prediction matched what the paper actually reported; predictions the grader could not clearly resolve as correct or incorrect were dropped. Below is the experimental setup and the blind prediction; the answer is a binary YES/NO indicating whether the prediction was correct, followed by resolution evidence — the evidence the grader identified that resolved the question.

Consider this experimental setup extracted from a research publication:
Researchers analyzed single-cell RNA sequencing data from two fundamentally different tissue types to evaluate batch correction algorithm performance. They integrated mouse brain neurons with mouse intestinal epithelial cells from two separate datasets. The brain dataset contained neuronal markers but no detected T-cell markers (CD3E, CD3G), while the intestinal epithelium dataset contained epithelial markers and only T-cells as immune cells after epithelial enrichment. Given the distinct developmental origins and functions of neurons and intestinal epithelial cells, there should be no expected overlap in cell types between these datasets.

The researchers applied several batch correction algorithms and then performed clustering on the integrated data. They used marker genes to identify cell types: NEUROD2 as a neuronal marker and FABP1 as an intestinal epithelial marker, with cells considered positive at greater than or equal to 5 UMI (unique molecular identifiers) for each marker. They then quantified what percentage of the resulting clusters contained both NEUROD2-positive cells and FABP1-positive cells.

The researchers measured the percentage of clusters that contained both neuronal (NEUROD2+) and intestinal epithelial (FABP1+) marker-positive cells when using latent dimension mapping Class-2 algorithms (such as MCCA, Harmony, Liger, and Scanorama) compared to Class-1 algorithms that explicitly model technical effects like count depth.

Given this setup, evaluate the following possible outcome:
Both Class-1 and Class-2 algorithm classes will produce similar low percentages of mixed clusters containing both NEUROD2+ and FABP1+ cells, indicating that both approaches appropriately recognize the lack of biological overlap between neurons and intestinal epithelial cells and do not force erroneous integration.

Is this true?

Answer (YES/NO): NO